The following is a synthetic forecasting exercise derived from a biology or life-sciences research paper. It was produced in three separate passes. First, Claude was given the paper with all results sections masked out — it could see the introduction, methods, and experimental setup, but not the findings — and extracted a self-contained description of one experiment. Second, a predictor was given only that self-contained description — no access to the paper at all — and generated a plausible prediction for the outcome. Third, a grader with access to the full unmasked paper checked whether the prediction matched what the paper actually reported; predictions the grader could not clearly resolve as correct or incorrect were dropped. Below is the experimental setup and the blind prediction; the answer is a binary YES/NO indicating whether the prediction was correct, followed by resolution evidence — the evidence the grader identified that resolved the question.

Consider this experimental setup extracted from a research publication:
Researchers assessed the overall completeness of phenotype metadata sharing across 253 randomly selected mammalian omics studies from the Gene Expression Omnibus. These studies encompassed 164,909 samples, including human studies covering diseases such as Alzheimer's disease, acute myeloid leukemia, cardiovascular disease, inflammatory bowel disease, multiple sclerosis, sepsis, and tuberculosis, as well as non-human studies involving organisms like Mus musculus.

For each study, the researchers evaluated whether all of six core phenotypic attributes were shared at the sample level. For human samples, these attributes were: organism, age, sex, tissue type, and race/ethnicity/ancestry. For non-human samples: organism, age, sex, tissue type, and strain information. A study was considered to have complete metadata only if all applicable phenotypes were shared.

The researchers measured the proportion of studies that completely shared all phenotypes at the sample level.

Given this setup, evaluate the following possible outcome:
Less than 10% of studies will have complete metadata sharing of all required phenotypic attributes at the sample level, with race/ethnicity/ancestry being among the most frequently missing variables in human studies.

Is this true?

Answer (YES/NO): NO